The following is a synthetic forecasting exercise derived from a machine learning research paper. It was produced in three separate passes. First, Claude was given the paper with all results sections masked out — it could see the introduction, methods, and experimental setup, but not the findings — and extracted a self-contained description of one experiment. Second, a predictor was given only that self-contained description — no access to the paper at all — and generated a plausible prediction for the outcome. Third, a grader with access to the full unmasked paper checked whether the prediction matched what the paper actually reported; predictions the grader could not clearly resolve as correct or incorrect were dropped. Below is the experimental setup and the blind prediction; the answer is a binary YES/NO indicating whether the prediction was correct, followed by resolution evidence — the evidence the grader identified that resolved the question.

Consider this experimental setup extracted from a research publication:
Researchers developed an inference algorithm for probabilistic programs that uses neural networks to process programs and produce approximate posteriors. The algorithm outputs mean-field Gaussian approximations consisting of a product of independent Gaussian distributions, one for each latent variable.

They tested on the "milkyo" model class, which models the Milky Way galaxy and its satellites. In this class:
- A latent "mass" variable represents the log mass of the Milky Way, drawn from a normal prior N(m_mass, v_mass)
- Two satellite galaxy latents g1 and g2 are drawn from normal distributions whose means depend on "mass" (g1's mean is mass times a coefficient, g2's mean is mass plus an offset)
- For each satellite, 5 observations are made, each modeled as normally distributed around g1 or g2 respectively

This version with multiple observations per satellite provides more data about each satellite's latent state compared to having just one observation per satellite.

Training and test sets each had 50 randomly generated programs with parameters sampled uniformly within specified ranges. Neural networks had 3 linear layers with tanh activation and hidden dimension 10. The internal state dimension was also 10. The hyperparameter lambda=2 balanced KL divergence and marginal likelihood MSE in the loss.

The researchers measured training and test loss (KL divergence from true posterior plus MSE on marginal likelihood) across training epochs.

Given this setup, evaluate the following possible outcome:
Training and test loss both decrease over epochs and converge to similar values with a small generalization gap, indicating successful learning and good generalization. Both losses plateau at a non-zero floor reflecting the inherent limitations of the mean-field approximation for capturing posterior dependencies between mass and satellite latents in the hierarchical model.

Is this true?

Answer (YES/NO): NO